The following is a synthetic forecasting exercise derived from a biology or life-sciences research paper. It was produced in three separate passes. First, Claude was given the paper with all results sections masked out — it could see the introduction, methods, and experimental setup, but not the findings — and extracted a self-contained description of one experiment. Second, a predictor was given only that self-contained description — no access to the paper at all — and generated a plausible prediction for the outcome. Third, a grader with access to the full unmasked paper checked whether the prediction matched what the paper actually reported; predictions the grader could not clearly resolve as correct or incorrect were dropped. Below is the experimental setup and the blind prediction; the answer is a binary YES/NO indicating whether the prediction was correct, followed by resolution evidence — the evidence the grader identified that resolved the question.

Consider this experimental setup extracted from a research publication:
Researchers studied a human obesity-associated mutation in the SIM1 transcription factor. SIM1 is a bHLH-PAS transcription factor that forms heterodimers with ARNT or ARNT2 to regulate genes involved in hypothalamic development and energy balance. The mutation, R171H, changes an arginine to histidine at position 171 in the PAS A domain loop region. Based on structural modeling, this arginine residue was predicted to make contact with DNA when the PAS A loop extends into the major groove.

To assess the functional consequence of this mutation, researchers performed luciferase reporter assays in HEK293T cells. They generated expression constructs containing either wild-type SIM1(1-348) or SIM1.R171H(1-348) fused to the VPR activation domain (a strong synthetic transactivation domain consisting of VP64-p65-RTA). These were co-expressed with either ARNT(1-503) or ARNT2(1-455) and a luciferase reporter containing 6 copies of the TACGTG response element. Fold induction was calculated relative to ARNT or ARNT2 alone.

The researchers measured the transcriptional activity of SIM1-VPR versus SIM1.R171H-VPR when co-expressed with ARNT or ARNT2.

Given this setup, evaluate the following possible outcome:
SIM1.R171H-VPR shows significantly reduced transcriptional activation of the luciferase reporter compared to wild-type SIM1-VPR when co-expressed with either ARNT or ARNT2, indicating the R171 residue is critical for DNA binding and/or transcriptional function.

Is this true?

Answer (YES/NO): YES